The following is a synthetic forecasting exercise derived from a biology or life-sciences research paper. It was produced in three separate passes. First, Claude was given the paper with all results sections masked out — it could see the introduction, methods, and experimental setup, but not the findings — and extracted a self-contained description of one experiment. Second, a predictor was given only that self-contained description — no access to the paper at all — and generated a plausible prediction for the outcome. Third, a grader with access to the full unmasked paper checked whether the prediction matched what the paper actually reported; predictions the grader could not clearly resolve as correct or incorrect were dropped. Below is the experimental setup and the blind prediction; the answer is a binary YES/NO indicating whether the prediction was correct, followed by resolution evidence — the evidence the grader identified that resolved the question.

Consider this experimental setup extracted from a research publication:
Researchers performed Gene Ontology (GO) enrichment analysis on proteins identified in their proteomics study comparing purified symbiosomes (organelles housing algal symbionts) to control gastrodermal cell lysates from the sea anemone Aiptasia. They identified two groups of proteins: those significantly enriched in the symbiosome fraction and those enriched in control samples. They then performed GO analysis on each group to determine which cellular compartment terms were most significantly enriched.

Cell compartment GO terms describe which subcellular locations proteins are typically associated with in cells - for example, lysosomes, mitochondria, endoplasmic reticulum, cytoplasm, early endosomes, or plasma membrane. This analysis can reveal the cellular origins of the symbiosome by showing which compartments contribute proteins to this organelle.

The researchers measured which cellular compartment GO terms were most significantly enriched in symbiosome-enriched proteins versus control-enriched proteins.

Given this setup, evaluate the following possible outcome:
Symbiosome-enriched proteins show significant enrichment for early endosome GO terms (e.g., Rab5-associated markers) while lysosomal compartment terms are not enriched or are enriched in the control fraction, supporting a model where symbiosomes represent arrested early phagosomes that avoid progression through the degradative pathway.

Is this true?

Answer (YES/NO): NO